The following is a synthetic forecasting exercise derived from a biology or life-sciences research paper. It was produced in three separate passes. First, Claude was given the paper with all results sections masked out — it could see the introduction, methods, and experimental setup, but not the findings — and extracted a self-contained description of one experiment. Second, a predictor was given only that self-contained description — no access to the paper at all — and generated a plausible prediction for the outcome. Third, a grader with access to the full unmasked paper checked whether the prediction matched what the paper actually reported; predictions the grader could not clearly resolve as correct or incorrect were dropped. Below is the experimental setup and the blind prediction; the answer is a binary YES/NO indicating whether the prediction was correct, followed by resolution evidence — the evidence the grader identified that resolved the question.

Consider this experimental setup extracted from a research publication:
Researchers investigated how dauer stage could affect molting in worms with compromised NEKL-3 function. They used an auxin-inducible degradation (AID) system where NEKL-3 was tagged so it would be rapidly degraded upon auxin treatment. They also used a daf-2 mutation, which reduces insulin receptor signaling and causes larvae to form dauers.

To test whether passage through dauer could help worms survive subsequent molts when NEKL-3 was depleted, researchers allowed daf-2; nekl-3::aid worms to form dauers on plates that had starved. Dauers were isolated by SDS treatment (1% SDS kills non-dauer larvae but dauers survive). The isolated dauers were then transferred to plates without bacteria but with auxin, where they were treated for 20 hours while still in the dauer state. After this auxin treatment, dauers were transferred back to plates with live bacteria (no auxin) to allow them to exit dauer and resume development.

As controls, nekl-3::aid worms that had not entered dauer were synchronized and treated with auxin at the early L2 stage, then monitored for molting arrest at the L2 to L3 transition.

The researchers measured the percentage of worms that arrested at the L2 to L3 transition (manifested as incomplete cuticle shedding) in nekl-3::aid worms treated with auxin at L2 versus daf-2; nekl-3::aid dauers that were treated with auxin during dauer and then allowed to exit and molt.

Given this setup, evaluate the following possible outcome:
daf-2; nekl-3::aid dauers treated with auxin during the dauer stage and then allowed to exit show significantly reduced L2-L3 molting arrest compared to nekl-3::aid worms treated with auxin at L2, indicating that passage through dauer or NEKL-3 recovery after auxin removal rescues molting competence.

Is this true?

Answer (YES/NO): NO